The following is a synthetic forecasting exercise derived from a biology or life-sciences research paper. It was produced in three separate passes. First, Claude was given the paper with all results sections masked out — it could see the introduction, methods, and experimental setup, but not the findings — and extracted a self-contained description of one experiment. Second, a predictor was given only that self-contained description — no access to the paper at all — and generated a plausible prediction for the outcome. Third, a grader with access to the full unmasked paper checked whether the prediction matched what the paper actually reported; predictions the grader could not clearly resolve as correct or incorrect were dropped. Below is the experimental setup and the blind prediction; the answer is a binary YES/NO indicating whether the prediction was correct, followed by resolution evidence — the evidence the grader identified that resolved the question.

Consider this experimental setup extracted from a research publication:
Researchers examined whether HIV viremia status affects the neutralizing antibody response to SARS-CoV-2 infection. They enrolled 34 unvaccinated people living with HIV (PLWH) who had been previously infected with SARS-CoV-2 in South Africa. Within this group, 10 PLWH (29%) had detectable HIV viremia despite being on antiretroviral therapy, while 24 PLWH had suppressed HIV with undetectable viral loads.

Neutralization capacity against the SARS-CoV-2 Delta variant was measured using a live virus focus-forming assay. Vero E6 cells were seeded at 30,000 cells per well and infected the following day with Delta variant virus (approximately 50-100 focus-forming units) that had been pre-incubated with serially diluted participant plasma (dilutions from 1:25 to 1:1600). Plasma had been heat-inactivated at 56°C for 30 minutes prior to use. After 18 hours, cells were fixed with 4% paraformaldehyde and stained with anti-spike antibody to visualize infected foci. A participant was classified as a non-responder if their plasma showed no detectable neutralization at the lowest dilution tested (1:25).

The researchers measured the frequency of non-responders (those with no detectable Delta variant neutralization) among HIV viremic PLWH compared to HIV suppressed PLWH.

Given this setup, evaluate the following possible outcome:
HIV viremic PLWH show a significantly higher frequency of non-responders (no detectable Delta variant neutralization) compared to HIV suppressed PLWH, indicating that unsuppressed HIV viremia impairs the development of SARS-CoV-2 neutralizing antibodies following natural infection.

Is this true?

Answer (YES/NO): YES